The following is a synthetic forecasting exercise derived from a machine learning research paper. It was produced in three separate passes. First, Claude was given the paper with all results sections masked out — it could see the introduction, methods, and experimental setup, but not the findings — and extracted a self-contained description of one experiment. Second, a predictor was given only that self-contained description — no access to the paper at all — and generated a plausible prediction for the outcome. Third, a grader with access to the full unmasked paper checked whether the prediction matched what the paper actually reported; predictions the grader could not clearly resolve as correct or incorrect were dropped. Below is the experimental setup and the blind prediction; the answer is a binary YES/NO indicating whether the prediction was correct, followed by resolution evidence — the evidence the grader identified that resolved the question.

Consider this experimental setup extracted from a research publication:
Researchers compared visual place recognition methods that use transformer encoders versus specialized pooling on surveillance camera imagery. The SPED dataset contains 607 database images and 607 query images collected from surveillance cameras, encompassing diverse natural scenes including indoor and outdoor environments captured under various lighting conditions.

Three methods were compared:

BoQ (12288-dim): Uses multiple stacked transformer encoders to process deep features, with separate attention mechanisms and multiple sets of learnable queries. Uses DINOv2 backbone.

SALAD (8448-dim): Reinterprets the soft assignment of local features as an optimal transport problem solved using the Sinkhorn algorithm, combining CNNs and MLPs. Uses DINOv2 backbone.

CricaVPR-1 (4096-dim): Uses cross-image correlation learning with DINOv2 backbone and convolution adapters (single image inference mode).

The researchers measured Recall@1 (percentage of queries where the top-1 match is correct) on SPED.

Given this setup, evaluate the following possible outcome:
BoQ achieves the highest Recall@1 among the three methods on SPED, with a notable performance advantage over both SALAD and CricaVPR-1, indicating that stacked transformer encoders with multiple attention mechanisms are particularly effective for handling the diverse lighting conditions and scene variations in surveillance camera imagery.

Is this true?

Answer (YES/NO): NO